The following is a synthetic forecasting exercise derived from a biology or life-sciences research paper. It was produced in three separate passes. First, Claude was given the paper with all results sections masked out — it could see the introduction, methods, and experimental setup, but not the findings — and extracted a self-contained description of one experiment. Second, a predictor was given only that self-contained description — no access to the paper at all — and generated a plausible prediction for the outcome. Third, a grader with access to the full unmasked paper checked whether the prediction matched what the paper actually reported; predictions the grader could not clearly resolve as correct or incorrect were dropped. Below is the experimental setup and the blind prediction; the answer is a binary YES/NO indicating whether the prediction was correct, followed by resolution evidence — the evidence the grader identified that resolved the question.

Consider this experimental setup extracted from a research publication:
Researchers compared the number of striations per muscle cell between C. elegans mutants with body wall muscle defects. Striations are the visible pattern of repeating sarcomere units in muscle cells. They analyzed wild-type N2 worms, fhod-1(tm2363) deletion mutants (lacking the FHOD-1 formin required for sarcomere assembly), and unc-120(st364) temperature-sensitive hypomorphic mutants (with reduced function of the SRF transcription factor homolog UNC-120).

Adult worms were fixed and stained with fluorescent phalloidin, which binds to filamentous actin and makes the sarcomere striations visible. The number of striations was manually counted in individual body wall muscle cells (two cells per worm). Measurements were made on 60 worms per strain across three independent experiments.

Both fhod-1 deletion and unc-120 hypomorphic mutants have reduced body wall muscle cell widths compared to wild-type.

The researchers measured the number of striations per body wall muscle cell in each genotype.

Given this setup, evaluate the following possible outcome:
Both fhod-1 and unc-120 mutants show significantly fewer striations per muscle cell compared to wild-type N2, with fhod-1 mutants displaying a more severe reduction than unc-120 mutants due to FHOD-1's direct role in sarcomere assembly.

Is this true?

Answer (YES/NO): NO